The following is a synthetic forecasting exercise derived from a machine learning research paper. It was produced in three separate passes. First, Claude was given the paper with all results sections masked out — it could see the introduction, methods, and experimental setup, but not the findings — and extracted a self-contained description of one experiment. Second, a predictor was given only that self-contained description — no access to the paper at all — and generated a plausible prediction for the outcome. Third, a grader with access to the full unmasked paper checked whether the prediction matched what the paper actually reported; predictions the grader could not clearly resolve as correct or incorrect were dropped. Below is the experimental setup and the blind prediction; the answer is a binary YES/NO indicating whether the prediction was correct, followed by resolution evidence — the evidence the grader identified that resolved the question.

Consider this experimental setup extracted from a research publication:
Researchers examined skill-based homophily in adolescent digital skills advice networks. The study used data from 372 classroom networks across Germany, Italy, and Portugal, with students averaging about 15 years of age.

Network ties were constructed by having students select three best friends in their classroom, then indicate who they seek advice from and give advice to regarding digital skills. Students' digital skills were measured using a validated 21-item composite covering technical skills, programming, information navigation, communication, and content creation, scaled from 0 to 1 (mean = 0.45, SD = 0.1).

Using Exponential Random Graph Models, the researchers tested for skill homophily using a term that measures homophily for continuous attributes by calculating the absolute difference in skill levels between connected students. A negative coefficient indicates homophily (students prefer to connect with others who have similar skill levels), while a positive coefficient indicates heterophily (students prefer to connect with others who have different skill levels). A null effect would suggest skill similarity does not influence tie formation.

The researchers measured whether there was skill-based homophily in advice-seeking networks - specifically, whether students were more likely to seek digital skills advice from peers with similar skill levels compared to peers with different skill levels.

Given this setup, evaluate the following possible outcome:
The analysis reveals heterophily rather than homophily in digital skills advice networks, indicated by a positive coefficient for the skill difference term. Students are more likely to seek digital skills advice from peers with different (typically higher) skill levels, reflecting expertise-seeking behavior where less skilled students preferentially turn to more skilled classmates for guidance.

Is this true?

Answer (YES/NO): NO